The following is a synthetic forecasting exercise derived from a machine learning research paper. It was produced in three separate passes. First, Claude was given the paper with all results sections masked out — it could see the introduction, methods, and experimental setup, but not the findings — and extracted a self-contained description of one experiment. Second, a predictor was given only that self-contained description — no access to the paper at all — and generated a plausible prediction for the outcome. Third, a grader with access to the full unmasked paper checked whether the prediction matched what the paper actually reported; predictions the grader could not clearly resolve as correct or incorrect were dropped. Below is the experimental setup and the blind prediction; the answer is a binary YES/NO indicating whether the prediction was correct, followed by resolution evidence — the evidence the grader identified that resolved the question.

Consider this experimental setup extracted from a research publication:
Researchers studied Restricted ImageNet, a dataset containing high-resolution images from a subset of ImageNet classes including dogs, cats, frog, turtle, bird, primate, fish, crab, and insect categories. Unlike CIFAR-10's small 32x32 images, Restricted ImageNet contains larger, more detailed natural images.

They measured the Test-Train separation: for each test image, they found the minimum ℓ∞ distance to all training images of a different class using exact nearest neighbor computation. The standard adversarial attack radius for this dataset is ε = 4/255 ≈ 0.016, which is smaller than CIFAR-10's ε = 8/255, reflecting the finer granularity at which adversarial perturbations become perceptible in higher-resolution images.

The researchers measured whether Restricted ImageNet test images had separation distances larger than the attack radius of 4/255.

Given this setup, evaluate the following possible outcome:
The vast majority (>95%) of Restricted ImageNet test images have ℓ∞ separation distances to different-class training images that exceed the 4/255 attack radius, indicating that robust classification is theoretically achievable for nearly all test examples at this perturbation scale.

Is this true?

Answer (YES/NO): YES